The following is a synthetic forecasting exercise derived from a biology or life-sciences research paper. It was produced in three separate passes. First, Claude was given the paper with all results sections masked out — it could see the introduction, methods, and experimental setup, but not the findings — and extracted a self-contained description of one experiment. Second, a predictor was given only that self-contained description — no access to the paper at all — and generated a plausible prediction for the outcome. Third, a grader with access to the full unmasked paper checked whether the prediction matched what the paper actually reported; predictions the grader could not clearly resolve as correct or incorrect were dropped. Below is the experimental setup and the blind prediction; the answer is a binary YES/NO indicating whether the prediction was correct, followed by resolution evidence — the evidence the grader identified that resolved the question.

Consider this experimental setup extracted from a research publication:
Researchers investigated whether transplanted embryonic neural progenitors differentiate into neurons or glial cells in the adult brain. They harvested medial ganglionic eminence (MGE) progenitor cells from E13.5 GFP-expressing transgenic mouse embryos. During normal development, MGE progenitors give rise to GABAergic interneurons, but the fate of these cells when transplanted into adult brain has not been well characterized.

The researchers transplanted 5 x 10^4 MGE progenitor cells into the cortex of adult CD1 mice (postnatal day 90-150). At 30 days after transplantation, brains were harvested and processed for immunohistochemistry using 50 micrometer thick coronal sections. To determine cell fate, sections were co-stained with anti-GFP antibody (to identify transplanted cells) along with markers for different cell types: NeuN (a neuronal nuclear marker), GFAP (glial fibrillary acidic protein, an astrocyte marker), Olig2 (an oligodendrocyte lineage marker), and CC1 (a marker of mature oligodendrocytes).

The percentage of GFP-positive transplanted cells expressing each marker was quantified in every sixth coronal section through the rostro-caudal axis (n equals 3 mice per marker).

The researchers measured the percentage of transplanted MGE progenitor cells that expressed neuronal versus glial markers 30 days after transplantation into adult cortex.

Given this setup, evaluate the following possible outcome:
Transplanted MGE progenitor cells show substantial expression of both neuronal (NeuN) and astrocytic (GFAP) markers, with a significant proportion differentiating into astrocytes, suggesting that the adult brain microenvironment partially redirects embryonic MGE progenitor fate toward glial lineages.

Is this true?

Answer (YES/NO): NO